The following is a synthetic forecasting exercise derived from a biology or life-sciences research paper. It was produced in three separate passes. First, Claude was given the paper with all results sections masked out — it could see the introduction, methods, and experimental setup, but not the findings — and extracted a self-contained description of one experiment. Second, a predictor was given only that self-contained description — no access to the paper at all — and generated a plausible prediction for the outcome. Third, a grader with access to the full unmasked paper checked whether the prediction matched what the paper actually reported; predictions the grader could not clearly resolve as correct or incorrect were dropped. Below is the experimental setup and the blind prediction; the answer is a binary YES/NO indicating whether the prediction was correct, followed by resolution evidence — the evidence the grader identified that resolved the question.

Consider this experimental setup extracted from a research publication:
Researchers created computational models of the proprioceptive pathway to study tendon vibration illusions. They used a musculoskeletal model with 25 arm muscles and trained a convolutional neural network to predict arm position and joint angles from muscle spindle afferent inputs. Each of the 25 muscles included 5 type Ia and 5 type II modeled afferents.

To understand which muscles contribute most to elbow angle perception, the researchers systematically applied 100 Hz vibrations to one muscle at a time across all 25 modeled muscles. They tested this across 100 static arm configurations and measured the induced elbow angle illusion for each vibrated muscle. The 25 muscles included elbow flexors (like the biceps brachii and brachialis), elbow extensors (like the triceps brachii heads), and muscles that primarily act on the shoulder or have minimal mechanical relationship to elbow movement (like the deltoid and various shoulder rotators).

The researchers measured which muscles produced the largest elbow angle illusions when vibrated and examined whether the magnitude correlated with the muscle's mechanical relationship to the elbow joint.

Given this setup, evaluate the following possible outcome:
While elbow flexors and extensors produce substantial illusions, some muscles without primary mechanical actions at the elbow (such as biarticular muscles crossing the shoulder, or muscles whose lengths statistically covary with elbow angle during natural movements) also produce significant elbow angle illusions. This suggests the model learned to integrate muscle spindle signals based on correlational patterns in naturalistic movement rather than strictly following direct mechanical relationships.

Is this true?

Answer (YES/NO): NO